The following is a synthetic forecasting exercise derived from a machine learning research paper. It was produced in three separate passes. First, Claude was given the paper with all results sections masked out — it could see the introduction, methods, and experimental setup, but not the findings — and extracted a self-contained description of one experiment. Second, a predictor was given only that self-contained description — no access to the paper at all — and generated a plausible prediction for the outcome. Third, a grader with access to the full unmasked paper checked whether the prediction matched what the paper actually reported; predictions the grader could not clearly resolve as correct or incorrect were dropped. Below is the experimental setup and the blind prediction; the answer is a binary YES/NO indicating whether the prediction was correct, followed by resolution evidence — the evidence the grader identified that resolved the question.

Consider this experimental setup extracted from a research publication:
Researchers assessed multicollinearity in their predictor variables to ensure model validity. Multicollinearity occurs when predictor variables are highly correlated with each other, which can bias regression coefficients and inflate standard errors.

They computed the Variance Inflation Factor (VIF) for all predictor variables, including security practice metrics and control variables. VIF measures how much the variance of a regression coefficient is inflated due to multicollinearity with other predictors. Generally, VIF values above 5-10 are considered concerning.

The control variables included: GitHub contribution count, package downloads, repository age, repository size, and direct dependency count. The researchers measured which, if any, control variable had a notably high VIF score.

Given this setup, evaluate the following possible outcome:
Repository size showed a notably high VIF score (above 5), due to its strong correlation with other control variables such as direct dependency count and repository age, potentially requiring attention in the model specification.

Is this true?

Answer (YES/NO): NO